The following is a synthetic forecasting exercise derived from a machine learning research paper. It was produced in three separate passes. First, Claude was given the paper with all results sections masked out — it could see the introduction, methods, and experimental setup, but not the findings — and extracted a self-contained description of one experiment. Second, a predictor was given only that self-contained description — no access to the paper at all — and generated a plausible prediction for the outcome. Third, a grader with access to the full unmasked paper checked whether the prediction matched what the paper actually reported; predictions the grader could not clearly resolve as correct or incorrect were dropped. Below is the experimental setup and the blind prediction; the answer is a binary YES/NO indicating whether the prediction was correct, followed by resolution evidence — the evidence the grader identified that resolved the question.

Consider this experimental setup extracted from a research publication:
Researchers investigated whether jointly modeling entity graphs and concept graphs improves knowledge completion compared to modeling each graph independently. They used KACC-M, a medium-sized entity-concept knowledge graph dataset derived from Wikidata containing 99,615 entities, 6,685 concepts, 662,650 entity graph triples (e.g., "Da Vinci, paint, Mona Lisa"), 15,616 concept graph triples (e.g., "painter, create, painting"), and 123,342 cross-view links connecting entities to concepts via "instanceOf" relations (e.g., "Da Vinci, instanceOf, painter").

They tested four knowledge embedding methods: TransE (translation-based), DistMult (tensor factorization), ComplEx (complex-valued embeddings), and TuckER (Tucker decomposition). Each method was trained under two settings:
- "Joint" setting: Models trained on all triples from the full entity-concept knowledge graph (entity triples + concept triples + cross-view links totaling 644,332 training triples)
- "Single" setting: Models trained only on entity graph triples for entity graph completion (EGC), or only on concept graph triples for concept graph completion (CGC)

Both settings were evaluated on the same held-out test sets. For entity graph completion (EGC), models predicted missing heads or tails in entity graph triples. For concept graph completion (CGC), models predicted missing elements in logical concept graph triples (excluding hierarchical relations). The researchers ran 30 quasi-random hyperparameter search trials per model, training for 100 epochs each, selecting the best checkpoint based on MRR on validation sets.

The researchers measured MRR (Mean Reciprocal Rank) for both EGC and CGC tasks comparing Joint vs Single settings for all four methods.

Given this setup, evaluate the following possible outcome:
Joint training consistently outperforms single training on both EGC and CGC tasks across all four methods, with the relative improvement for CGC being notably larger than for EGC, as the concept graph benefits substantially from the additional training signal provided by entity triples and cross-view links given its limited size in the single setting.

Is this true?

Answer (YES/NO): NO